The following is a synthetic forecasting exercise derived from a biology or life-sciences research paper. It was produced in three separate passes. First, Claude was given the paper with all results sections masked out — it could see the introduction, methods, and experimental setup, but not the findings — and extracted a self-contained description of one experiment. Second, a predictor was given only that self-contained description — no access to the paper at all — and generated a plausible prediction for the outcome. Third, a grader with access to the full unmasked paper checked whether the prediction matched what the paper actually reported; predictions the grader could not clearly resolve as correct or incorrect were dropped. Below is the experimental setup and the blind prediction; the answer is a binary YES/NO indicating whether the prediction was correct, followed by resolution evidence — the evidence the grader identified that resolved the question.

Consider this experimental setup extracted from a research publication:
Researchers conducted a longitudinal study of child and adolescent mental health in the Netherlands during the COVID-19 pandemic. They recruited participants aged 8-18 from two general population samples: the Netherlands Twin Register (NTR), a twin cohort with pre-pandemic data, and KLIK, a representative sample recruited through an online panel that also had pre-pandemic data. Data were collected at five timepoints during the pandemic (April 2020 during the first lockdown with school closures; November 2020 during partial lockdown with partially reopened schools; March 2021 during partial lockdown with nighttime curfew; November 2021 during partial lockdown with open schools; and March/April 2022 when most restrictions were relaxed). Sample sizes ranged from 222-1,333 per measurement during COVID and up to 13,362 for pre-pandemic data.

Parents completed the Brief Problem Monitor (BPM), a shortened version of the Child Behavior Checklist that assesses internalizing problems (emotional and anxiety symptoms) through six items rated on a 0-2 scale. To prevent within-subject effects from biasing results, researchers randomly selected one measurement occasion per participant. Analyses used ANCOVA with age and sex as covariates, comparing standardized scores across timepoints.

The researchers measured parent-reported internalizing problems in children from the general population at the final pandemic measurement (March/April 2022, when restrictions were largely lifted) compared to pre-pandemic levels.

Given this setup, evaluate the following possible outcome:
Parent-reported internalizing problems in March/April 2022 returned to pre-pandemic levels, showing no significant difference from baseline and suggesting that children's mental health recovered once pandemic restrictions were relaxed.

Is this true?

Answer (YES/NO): NO